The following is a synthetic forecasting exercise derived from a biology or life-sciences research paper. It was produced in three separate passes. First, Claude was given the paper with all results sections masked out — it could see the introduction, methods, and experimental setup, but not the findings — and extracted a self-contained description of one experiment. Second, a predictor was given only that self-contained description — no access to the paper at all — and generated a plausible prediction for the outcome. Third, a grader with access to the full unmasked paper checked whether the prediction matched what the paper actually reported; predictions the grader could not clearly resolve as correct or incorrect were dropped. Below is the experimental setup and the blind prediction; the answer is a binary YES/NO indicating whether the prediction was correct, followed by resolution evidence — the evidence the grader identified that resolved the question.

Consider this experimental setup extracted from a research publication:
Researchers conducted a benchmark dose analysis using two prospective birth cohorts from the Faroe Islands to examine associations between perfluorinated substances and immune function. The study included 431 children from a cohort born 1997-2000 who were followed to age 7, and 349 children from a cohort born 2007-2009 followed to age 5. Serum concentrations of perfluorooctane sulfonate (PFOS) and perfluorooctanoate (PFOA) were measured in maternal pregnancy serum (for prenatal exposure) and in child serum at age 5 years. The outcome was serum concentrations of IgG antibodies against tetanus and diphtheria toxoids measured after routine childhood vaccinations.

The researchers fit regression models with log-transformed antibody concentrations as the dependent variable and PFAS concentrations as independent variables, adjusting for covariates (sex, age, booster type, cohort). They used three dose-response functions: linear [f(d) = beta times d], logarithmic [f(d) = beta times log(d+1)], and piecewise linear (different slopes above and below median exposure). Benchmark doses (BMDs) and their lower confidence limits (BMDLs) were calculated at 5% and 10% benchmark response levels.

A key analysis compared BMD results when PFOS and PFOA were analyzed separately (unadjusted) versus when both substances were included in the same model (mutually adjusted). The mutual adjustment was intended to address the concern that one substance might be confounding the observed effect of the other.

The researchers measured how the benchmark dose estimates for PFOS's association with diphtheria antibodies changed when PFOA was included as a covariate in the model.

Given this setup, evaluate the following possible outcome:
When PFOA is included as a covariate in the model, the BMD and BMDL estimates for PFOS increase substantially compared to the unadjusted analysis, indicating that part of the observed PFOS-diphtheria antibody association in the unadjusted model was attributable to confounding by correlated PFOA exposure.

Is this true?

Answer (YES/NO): NO